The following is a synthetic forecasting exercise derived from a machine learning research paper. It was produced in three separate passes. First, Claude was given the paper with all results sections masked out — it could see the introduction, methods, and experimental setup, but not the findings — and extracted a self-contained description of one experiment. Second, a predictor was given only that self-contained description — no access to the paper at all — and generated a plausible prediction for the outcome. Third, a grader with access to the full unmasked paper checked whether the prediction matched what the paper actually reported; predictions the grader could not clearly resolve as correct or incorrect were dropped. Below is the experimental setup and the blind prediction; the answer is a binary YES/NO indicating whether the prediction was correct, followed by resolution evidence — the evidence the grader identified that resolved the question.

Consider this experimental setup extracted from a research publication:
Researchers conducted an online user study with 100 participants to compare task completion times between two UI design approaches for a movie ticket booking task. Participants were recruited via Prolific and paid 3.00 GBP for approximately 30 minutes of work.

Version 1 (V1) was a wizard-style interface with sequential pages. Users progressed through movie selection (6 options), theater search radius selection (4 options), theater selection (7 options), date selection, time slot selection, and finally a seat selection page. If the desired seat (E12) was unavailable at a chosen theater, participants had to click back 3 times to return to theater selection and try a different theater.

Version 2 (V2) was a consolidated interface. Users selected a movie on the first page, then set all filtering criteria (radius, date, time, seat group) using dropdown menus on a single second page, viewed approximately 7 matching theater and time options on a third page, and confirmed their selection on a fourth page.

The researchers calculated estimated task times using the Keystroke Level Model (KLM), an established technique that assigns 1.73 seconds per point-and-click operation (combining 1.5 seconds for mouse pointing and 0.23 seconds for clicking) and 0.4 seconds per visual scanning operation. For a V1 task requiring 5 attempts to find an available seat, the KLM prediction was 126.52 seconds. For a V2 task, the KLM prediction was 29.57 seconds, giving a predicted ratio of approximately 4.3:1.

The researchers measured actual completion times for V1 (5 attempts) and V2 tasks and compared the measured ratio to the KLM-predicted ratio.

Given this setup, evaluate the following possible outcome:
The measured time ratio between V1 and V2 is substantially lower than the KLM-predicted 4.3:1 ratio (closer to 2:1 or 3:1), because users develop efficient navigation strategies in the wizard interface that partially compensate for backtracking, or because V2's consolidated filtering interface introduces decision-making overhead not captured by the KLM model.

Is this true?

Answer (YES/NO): YES